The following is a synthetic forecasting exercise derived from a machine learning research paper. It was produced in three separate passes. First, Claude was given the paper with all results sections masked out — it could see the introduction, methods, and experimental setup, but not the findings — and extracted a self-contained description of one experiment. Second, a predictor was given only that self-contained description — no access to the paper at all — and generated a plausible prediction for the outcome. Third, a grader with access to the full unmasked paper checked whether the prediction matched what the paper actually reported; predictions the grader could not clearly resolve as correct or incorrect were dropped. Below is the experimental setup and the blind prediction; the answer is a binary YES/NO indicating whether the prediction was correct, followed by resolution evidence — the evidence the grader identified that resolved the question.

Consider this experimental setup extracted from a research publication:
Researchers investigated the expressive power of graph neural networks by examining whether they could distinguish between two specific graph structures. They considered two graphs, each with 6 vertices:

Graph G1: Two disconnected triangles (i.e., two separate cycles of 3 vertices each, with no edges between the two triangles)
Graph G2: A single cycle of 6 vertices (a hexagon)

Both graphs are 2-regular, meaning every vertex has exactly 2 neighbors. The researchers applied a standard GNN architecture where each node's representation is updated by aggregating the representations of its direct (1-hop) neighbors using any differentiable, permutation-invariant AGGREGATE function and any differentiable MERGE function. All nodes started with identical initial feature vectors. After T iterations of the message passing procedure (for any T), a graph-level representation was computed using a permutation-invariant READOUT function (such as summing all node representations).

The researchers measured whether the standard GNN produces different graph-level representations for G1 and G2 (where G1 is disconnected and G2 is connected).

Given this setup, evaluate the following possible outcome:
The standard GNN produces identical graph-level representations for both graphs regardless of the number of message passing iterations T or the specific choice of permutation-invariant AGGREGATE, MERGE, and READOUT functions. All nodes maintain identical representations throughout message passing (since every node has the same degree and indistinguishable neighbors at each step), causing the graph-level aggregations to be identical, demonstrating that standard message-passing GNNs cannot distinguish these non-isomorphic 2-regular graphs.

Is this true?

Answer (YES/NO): YES